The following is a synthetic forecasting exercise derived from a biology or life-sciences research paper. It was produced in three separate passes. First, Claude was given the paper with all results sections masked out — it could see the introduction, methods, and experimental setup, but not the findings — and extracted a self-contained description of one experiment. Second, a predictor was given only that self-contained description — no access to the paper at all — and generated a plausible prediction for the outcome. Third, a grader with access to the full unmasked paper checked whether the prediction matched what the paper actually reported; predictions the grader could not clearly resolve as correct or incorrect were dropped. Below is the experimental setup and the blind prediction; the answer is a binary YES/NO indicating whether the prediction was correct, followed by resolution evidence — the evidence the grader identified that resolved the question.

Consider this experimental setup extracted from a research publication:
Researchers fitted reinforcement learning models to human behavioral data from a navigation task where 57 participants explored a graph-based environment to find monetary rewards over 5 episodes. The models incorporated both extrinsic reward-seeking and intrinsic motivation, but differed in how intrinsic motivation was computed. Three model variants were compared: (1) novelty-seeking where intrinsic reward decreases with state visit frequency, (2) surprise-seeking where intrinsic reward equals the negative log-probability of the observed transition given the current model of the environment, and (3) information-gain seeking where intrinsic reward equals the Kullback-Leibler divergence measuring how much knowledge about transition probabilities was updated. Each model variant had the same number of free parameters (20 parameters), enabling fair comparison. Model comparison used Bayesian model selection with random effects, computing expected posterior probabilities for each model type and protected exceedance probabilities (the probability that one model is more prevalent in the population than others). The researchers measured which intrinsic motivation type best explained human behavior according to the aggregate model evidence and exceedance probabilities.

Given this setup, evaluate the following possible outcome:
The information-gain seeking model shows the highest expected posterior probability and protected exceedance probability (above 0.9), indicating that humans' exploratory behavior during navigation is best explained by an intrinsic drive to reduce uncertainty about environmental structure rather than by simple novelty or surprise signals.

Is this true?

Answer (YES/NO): NO